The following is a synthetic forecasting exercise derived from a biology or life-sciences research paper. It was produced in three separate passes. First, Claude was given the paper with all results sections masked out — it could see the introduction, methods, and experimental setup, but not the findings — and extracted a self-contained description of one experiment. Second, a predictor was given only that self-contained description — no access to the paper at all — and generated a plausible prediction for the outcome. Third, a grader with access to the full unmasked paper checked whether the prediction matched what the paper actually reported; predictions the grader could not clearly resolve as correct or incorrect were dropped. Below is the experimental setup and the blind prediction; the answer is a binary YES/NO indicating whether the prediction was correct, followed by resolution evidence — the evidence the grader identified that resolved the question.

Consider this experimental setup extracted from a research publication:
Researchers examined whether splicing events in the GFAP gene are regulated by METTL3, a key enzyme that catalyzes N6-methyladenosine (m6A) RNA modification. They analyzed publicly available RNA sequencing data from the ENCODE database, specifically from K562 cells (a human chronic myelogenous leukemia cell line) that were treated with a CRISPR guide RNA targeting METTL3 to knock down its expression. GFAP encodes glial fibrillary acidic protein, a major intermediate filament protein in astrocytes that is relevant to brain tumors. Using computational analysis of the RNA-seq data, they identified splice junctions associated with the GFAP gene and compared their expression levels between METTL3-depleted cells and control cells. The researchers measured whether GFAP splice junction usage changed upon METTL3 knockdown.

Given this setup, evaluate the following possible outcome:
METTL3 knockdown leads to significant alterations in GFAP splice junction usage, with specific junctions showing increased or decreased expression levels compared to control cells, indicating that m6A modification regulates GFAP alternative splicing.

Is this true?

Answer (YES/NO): YES